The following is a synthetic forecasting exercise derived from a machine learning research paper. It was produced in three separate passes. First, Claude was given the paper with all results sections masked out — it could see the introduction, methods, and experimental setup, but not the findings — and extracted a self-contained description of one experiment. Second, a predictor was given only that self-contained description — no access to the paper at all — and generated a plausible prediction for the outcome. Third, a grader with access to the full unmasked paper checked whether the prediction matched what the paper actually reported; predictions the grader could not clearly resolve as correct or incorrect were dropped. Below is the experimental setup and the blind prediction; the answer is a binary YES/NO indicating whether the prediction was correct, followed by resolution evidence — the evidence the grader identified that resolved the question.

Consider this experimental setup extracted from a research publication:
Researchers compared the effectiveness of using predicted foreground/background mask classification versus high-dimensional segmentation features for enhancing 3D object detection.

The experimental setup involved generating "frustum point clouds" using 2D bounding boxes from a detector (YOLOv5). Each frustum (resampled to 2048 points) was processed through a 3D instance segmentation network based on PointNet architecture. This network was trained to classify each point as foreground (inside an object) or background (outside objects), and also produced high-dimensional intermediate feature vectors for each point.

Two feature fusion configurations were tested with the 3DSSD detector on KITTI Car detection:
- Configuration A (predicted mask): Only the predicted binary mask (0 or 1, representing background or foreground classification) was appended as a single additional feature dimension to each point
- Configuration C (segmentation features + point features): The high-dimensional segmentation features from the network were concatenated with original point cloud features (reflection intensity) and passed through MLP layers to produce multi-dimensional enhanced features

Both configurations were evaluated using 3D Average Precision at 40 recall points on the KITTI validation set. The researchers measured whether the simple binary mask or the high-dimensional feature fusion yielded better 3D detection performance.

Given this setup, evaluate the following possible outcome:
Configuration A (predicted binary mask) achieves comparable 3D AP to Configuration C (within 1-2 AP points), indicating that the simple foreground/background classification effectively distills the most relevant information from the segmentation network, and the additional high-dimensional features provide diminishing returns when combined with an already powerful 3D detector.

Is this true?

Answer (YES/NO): YES